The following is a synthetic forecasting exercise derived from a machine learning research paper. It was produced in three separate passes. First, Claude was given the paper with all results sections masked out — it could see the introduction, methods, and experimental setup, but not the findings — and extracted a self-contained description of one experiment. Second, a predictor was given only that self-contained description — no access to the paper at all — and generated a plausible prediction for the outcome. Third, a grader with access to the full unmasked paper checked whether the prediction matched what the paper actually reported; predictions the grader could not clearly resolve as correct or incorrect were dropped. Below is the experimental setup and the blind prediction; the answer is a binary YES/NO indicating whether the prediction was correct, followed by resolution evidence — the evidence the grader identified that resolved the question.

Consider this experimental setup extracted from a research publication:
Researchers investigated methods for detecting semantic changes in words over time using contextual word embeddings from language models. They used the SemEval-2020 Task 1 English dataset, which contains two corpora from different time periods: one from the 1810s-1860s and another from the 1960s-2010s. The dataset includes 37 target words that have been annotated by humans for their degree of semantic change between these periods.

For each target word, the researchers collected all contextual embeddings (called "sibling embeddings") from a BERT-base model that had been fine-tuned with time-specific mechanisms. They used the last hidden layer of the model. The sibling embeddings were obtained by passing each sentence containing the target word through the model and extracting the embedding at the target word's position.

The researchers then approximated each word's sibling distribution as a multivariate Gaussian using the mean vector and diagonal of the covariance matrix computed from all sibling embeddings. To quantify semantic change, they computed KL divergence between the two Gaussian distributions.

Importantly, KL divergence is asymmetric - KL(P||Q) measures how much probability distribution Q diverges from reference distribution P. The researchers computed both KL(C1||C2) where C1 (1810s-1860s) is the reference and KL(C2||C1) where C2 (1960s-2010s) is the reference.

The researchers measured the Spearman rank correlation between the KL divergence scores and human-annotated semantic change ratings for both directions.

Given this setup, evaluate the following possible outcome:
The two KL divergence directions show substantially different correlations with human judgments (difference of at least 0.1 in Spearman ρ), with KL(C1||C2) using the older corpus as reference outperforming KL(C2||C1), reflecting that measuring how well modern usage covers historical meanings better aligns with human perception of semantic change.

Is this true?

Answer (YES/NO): NO